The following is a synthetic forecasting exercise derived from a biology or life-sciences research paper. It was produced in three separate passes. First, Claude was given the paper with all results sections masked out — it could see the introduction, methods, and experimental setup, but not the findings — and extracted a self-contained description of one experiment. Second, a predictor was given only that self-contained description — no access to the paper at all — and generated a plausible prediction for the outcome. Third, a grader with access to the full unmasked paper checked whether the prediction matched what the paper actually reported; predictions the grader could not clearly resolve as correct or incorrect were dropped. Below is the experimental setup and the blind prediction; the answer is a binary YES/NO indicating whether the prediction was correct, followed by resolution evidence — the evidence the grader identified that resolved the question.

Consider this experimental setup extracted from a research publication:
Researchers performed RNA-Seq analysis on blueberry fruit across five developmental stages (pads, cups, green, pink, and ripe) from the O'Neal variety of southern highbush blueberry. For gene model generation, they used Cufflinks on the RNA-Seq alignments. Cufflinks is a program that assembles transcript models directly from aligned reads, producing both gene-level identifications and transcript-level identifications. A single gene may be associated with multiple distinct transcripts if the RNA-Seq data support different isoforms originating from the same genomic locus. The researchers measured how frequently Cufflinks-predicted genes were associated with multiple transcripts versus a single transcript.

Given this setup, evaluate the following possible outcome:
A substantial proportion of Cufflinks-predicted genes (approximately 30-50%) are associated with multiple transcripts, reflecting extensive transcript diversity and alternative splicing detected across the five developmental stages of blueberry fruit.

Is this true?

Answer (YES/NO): NO